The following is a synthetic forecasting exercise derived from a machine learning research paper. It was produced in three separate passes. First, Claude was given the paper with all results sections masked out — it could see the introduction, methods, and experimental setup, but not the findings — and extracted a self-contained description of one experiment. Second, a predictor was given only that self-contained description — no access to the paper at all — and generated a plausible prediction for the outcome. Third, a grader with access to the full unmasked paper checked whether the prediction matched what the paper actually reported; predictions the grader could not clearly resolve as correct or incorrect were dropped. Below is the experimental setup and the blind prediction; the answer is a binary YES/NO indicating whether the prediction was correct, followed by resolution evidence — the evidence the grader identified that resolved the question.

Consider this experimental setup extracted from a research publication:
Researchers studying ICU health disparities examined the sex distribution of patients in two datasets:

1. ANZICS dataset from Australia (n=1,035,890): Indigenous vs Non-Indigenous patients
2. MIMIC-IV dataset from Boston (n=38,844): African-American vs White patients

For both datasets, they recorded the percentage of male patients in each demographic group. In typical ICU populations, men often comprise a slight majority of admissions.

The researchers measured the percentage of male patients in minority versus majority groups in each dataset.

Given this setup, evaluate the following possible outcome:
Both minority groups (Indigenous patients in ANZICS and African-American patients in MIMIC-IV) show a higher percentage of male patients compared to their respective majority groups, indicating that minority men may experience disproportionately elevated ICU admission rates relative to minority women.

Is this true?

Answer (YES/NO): NO